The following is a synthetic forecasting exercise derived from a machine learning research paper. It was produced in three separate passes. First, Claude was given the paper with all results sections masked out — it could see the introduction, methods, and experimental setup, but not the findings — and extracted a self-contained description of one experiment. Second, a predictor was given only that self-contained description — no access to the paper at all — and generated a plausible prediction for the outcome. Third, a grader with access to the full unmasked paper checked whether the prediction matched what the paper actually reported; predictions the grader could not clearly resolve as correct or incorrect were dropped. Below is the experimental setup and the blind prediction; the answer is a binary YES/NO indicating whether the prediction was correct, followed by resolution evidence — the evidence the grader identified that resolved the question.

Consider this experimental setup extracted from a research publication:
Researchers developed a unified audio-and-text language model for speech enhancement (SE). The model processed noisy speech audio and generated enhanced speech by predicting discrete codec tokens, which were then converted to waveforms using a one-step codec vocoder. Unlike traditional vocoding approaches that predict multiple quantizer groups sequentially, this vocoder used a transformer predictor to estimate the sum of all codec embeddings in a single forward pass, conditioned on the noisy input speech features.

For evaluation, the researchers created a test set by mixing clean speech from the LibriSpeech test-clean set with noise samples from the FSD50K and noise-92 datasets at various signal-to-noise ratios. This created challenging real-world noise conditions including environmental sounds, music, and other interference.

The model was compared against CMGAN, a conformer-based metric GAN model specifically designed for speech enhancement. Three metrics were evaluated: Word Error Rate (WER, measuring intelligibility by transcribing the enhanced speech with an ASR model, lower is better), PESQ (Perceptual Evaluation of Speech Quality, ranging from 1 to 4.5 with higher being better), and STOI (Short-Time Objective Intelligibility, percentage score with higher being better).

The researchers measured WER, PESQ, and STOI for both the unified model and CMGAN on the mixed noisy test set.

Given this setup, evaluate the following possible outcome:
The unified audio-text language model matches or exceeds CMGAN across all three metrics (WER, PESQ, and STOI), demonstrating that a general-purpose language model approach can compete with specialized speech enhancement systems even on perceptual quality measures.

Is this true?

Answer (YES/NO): NO